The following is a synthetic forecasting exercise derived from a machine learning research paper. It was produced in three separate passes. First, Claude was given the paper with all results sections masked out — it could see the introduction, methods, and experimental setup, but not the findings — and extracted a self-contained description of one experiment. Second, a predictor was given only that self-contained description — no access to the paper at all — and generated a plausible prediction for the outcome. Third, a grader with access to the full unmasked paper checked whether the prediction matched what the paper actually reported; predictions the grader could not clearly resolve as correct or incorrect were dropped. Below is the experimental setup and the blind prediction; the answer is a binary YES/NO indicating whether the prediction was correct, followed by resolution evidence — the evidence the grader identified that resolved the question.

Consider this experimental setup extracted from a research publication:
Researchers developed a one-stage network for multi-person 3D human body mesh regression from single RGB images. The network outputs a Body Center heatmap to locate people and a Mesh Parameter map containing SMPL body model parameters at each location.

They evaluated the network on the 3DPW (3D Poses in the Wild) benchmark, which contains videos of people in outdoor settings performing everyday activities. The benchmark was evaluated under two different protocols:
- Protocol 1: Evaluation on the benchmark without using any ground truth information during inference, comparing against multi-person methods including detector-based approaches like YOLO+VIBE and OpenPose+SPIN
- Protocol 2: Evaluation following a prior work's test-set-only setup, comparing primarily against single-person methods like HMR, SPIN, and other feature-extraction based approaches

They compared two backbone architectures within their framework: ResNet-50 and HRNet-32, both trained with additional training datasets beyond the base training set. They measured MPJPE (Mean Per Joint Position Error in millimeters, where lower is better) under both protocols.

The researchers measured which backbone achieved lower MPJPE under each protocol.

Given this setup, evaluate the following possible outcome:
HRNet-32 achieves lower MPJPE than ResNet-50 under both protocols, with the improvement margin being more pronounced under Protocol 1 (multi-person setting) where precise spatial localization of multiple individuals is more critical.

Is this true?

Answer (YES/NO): NO